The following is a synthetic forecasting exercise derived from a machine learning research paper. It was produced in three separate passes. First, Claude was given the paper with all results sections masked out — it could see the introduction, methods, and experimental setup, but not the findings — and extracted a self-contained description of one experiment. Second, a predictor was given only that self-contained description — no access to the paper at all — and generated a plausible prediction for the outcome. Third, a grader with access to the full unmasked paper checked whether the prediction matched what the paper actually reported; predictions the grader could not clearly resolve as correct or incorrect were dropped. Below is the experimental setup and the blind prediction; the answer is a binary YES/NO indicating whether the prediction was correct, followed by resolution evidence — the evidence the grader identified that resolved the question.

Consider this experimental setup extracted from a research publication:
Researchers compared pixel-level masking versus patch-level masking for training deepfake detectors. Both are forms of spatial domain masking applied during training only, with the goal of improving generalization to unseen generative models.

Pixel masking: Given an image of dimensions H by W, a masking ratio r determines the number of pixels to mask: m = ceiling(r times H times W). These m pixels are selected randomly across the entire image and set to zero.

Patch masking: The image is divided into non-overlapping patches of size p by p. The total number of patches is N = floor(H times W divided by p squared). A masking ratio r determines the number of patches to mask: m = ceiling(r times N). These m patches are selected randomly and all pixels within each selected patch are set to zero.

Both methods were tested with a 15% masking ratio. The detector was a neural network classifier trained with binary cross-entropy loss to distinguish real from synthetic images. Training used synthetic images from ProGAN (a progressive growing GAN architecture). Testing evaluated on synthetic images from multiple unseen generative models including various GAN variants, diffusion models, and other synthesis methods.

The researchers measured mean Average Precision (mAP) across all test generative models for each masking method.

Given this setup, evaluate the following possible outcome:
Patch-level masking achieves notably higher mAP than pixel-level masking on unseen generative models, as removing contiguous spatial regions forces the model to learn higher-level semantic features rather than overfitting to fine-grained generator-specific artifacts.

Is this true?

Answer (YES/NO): YES